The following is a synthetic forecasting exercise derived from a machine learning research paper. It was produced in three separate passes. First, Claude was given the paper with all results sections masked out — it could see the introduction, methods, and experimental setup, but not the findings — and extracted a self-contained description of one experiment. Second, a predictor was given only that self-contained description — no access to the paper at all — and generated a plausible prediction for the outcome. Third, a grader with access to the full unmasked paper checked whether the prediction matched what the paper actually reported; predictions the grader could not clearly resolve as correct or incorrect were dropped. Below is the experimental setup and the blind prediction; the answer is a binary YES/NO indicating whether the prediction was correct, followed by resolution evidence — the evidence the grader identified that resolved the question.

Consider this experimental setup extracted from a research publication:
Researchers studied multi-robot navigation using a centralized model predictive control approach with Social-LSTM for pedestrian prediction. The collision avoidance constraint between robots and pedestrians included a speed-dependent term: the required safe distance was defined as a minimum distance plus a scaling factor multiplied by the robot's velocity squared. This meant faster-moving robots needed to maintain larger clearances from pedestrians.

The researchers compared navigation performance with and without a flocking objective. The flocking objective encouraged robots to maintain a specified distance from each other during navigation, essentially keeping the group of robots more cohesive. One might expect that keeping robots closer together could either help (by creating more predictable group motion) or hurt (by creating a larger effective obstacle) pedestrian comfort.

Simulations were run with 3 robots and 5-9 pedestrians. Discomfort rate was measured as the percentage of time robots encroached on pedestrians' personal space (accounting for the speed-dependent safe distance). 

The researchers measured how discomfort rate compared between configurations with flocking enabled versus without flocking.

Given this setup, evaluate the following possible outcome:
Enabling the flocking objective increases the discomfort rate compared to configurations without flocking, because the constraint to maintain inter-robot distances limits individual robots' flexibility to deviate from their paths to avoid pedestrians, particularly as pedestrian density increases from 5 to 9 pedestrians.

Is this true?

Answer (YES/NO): NO